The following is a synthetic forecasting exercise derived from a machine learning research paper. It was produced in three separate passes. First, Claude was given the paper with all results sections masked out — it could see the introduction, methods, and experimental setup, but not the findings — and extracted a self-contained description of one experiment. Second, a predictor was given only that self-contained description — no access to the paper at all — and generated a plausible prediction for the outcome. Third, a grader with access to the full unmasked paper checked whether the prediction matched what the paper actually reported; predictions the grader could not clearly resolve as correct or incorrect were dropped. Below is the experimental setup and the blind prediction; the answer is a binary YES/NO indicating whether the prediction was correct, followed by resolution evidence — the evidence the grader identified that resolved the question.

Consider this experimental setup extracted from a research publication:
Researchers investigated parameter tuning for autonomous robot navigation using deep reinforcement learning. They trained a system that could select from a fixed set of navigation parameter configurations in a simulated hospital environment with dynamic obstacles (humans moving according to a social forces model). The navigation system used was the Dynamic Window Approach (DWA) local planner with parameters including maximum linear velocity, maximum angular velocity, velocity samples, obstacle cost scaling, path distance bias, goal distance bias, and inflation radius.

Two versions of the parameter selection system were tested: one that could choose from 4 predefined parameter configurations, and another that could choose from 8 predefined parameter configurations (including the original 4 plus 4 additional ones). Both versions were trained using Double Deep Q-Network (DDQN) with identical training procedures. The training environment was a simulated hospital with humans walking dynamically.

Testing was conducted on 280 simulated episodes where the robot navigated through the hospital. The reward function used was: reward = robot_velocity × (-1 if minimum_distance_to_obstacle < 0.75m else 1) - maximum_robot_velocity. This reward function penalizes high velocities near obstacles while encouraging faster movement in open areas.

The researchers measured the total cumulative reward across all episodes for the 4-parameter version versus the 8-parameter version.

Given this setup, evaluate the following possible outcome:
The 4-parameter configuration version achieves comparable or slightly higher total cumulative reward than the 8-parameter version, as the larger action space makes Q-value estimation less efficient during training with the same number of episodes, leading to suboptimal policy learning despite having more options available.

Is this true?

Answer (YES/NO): NO